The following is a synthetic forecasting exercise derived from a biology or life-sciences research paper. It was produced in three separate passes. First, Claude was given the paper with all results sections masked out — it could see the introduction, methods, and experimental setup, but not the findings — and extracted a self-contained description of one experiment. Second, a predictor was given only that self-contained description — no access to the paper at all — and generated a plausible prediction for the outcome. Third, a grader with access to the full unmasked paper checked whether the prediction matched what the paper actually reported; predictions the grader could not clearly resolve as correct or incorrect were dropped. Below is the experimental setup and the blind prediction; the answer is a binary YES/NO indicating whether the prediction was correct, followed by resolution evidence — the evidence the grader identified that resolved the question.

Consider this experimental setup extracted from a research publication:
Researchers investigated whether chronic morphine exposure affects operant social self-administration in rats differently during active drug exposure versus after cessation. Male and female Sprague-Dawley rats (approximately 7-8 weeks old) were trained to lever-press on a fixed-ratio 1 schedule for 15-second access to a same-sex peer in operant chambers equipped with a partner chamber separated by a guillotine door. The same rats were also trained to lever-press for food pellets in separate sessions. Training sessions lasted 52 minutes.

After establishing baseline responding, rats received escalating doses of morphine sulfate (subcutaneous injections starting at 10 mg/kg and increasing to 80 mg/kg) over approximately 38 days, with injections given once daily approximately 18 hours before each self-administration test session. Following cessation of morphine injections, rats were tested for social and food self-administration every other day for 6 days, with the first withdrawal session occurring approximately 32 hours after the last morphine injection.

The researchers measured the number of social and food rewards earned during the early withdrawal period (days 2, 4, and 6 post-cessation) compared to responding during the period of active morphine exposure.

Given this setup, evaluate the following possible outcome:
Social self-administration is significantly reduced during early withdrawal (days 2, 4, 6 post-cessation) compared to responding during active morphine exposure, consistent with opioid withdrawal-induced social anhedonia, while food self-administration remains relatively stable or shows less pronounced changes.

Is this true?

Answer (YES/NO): NO